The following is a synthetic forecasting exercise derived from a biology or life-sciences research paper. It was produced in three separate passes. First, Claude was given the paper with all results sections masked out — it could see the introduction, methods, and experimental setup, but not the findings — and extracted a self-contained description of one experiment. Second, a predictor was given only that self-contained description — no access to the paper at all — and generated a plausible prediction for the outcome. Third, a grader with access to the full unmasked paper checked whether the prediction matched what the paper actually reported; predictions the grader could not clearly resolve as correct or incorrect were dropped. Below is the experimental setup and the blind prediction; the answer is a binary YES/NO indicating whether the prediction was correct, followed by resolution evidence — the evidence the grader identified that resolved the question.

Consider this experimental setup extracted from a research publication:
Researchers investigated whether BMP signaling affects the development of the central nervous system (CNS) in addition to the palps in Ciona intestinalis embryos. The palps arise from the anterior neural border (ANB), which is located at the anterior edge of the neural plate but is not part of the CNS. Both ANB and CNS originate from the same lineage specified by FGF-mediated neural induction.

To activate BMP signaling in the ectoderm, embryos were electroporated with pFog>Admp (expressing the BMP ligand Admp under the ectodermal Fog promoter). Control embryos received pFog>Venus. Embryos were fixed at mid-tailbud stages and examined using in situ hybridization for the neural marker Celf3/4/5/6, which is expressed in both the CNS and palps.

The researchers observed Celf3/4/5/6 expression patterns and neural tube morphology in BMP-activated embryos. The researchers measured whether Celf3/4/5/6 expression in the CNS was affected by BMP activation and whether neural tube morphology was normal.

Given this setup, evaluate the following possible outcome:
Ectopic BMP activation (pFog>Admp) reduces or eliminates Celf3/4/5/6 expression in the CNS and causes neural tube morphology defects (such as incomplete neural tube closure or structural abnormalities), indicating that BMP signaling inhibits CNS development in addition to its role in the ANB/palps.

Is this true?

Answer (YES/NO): NO